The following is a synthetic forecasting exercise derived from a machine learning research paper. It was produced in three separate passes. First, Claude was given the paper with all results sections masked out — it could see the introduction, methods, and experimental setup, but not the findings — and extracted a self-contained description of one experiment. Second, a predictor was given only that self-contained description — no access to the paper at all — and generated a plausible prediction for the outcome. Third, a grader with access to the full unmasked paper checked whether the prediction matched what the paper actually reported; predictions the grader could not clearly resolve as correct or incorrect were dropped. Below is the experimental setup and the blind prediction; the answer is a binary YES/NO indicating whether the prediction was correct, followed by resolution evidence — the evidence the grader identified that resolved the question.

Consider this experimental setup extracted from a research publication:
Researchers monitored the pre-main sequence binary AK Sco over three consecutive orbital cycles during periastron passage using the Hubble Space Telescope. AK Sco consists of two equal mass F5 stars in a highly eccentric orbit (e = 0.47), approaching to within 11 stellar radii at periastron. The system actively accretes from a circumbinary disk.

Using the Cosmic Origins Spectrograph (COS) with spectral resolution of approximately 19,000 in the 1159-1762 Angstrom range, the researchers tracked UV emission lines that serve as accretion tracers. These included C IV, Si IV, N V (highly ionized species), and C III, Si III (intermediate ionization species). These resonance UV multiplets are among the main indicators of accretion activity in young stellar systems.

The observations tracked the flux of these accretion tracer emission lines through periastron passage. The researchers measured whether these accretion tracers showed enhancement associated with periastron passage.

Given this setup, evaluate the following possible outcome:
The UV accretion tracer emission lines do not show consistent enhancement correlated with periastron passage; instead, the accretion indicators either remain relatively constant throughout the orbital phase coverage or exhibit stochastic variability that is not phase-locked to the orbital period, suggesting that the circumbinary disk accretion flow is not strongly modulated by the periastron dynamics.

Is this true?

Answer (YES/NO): NO